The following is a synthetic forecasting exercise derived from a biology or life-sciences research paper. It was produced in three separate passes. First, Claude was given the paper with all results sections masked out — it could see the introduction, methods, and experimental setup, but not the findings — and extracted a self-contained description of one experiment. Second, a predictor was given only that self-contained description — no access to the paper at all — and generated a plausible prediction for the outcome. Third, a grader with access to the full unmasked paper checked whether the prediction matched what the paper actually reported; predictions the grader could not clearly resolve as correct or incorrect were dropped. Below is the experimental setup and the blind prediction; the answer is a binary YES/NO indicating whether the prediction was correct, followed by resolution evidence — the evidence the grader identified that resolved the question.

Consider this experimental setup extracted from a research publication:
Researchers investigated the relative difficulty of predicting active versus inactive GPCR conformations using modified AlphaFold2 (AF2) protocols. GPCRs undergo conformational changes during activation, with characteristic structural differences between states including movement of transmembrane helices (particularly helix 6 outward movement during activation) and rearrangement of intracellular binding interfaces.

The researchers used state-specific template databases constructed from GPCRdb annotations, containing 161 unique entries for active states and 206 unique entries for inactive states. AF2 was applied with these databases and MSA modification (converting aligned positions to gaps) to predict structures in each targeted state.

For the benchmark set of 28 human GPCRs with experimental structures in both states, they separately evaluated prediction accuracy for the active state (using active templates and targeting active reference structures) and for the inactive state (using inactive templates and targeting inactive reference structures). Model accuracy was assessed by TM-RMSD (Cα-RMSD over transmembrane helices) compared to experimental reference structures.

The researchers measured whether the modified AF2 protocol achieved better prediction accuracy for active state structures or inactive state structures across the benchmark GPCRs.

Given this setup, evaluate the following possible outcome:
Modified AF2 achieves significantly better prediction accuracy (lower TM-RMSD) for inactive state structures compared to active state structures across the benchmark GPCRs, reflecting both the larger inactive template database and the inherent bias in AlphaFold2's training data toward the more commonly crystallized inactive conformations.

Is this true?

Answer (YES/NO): NO